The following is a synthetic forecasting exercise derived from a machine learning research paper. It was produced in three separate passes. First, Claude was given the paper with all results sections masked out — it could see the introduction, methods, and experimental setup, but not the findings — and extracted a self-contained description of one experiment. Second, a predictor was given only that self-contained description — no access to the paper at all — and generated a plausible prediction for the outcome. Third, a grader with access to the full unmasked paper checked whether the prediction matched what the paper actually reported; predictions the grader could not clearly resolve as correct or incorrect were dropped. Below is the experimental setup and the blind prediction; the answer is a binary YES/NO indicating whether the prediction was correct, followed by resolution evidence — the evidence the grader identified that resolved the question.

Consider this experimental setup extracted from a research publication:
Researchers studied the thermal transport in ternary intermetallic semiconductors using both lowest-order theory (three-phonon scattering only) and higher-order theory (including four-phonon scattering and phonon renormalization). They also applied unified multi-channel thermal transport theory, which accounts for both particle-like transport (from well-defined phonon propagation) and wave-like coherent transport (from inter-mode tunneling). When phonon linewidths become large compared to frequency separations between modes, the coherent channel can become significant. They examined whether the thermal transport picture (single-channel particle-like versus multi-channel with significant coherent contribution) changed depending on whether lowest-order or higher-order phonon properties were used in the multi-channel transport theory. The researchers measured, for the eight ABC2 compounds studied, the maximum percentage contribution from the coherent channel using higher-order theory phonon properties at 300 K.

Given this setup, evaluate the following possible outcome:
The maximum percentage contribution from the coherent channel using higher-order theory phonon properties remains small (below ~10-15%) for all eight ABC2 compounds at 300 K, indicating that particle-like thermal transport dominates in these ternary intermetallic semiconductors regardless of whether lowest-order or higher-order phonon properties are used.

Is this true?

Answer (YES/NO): NO